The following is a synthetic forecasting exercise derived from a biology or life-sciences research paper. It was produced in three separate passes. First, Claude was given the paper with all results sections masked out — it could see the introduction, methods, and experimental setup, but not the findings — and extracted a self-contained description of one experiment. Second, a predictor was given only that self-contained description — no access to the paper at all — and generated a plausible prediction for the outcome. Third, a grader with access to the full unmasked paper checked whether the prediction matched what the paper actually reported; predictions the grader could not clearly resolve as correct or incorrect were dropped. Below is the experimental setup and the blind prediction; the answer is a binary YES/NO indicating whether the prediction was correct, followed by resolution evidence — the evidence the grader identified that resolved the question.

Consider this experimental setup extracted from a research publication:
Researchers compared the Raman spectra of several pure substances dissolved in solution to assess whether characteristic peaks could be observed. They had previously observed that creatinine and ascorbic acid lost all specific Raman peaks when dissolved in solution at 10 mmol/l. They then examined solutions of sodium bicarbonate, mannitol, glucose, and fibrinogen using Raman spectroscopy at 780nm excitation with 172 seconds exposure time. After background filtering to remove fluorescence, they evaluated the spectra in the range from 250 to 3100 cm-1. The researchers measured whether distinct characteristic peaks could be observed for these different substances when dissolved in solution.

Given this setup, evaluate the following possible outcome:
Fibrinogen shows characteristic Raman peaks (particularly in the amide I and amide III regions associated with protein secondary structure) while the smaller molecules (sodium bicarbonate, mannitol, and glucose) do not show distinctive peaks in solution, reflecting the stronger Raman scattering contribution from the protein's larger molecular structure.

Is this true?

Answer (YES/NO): NO